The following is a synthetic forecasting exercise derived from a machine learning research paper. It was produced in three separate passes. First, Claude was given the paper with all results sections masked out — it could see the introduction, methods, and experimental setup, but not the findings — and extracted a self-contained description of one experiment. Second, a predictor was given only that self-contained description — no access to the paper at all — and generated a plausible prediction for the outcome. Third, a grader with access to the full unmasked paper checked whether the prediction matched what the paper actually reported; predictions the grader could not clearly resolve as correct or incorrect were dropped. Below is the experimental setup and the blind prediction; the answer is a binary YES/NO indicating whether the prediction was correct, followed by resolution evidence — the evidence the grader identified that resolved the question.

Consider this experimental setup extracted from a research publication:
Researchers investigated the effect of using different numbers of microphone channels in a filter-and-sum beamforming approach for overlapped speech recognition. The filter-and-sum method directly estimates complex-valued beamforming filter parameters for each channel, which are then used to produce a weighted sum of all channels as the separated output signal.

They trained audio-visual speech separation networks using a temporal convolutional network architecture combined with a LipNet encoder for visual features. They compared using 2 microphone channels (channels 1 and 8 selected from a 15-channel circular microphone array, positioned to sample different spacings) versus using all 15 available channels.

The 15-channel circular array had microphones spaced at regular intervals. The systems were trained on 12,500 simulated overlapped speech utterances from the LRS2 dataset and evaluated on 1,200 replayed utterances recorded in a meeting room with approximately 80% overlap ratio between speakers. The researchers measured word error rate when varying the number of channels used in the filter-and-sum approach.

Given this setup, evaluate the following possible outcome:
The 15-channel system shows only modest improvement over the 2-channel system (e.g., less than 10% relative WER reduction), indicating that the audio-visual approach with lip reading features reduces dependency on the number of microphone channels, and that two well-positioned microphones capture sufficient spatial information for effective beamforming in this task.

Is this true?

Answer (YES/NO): YES